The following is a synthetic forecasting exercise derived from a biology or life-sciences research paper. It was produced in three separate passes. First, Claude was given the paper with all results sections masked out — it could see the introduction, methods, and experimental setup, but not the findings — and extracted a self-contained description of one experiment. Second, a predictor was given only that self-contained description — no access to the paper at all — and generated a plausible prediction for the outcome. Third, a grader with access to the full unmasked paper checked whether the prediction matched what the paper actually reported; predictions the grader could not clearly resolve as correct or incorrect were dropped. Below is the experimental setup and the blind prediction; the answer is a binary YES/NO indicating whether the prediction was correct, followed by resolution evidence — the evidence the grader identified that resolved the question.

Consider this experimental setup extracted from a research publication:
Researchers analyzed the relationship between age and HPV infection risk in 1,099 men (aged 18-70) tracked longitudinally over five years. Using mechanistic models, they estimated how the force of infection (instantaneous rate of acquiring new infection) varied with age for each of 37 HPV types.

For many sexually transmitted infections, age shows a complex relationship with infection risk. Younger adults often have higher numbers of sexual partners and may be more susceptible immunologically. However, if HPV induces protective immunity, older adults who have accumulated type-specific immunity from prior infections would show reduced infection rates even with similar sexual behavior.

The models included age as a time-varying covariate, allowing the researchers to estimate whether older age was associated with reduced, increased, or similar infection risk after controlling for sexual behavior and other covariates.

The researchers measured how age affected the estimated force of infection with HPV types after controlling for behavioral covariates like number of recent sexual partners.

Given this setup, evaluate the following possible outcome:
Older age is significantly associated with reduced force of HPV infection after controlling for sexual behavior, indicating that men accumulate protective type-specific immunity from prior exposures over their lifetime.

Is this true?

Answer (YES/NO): NO